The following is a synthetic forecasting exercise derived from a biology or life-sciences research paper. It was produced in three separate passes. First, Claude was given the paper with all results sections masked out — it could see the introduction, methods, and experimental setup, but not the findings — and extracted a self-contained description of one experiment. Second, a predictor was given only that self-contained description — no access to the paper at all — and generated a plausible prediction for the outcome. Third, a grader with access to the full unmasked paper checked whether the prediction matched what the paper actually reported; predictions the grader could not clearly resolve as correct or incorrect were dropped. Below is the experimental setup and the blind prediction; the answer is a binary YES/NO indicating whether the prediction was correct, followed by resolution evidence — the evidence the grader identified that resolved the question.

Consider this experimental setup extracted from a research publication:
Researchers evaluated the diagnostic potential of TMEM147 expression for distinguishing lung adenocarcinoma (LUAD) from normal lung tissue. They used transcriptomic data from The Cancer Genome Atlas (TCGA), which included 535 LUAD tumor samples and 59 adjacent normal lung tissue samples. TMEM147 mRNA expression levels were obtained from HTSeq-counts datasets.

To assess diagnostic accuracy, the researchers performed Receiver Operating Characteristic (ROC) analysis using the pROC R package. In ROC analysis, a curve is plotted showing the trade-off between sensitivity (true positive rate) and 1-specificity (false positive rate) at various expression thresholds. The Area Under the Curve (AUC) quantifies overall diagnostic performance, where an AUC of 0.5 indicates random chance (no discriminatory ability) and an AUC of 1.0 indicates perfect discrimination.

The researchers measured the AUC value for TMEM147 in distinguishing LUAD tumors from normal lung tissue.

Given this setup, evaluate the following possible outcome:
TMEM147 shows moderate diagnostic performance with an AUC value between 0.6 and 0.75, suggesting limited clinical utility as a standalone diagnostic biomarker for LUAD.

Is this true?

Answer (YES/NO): NO